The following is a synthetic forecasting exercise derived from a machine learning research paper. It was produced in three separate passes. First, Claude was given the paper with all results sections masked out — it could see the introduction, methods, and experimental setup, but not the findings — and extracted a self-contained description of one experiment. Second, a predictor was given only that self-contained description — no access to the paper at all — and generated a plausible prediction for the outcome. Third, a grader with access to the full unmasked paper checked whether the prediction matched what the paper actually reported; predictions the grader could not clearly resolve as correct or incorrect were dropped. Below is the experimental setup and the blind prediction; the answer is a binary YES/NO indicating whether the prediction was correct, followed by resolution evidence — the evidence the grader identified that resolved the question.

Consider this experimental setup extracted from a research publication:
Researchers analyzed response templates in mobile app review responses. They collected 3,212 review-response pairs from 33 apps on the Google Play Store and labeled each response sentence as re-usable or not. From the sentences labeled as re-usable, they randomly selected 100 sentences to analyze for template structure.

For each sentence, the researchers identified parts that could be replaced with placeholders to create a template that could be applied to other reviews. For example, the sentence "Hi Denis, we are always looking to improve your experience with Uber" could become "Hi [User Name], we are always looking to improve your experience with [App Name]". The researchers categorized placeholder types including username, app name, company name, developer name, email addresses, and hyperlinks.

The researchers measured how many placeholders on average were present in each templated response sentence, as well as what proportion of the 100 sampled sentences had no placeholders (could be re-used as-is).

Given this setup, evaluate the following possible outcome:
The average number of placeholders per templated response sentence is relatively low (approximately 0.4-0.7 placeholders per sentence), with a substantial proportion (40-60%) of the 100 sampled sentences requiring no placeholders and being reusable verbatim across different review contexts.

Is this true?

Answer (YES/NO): NO